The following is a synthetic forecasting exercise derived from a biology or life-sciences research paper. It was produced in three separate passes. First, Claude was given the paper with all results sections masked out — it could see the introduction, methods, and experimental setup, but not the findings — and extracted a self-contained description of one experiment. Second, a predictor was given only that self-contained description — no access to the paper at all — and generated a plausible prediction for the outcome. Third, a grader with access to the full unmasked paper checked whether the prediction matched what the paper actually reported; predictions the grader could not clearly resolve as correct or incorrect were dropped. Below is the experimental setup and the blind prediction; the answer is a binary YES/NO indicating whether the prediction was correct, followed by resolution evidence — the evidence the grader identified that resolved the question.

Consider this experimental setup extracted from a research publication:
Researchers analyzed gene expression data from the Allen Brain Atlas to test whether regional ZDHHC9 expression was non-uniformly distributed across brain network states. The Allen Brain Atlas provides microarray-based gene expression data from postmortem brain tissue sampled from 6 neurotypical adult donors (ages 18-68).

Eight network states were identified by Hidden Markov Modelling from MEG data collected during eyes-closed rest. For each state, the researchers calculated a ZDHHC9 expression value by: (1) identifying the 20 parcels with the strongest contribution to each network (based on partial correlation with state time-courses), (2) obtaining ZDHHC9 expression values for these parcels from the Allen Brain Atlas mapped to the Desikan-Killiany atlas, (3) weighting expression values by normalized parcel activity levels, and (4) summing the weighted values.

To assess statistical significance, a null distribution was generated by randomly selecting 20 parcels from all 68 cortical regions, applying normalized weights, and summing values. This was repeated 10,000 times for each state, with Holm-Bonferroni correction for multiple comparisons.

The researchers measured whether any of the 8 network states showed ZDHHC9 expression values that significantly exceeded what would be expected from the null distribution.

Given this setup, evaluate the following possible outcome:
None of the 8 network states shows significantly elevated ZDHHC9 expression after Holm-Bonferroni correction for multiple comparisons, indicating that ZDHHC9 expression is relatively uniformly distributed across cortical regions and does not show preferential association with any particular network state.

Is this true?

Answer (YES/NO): NO